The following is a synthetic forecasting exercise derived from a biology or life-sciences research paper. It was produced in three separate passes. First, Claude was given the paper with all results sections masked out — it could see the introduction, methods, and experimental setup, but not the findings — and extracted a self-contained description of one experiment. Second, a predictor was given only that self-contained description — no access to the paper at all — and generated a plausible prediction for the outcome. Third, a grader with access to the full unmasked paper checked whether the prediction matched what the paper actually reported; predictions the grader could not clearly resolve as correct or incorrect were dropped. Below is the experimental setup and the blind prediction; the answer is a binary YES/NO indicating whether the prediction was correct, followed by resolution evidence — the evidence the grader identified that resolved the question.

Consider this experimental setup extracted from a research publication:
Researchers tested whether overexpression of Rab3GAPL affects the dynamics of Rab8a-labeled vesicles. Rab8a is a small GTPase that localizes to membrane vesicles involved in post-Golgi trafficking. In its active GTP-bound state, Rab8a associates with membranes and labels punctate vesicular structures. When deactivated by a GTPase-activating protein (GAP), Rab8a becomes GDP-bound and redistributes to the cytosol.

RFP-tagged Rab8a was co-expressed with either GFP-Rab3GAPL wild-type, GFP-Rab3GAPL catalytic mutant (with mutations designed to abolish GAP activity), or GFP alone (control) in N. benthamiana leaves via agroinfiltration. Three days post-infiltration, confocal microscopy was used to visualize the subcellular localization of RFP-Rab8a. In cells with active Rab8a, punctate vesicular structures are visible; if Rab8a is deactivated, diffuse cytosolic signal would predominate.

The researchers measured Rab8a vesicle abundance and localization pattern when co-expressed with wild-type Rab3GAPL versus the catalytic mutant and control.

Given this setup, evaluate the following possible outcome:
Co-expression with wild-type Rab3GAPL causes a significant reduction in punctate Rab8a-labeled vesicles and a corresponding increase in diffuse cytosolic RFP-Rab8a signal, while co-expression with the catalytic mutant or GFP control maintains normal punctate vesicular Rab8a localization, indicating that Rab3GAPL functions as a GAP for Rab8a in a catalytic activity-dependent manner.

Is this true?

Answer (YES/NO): NO